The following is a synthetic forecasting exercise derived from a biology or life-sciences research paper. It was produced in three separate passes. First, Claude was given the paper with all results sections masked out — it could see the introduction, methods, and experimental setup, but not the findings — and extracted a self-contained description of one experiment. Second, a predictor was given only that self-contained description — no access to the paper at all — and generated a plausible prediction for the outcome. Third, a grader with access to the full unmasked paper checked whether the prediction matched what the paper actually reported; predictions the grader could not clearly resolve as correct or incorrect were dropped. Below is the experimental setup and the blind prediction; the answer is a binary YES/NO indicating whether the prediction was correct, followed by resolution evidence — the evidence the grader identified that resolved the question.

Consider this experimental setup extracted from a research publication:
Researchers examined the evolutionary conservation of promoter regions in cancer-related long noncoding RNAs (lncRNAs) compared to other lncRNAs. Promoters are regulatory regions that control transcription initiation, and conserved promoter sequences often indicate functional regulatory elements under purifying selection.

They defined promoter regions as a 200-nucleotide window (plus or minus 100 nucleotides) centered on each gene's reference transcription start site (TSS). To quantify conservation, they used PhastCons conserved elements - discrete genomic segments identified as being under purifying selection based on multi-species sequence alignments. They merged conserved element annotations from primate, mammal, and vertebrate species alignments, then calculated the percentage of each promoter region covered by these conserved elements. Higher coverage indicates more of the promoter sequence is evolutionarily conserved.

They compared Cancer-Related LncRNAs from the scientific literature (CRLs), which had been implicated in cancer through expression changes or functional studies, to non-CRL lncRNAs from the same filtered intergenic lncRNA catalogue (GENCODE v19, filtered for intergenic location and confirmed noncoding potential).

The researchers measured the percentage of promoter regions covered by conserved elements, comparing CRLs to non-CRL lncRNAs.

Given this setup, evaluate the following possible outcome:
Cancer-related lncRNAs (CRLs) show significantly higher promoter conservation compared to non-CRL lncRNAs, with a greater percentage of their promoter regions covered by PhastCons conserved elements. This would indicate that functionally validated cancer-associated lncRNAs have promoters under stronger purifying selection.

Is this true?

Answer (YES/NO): YES